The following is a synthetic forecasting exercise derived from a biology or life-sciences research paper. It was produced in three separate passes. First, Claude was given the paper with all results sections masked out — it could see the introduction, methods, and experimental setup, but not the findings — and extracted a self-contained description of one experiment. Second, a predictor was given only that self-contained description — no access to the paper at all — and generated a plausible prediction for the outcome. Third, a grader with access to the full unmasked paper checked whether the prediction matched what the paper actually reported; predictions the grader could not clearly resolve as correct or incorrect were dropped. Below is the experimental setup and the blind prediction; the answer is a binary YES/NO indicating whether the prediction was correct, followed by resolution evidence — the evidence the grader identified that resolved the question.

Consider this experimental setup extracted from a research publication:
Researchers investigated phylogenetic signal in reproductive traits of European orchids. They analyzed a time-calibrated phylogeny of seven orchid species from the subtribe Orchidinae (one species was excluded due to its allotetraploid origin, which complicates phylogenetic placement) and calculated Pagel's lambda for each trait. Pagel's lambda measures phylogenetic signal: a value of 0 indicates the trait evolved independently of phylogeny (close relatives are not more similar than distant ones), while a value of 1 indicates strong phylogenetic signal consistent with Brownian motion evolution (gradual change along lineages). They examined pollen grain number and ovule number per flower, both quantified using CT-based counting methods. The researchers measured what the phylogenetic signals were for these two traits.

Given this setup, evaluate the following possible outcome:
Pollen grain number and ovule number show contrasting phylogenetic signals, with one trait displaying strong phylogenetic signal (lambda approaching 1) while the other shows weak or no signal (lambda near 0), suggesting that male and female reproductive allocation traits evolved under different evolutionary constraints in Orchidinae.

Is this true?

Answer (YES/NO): YES